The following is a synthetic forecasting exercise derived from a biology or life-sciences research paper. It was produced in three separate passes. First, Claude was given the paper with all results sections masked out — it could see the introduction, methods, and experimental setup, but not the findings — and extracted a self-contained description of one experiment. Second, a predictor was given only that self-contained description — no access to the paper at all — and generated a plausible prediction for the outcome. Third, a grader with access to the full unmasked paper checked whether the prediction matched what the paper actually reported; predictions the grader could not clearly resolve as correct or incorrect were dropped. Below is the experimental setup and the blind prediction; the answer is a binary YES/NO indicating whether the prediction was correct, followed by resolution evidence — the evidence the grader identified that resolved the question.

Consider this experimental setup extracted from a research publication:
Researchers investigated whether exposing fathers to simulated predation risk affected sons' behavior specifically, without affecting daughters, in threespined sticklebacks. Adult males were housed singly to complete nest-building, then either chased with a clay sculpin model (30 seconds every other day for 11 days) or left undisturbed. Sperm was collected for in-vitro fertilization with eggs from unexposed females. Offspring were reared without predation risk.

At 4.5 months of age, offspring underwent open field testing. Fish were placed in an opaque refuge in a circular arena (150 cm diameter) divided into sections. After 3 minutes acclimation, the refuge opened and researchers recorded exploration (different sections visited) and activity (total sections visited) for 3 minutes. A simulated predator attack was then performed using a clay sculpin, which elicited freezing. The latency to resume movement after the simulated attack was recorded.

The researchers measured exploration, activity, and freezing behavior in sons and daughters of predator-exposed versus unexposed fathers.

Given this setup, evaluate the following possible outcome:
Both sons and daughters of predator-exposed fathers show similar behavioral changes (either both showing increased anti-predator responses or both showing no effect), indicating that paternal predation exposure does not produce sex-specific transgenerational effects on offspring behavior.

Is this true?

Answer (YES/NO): NO